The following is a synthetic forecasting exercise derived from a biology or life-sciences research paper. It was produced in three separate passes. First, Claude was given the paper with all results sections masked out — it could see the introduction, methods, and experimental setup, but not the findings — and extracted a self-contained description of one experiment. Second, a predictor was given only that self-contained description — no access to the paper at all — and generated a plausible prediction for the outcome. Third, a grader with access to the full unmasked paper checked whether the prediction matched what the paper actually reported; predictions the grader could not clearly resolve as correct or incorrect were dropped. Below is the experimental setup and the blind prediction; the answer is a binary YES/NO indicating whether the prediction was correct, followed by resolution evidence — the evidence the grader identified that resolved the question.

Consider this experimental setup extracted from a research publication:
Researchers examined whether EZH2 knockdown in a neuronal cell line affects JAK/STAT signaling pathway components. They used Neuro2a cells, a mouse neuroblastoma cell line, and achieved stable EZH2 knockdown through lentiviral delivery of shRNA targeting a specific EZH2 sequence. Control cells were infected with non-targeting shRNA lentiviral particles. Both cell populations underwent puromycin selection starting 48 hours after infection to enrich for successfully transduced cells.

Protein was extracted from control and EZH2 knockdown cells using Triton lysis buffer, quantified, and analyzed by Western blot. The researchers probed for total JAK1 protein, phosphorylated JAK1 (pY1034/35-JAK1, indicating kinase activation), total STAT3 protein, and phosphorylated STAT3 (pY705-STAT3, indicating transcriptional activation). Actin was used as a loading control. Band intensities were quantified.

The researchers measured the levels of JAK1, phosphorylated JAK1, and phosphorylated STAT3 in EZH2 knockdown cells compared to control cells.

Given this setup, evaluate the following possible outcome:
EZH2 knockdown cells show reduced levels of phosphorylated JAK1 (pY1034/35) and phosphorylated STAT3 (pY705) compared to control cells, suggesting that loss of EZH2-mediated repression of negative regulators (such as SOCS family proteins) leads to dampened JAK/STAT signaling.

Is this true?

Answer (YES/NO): NO